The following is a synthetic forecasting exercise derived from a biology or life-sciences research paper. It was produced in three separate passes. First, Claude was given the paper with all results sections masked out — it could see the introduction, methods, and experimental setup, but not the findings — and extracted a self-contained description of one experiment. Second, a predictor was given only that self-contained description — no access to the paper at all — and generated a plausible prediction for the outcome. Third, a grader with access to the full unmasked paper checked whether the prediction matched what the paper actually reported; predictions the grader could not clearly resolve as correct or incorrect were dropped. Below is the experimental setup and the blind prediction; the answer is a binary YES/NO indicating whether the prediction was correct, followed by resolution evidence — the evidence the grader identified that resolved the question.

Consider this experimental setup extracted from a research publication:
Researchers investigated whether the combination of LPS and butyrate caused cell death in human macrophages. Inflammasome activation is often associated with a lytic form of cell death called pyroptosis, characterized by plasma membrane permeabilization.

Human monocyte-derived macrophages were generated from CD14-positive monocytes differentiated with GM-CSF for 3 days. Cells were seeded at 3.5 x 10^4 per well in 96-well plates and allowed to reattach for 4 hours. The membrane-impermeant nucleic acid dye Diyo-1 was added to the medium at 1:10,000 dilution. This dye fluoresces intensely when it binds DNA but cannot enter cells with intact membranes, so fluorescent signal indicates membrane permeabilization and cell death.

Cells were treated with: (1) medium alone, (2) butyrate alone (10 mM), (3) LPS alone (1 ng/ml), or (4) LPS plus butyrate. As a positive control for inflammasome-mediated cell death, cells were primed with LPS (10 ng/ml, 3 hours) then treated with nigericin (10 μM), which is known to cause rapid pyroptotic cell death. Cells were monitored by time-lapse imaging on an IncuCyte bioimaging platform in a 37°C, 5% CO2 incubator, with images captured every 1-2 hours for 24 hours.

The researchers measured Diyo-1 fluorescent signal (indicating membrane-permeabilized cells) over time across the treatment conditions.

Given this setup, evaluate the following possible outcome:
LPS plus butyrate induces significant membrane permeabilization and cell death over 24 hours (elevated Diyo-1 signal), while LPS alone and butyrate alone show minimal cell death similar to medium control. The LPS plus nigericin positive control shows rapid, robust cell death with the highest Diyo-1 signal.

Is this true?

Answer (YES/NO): NO